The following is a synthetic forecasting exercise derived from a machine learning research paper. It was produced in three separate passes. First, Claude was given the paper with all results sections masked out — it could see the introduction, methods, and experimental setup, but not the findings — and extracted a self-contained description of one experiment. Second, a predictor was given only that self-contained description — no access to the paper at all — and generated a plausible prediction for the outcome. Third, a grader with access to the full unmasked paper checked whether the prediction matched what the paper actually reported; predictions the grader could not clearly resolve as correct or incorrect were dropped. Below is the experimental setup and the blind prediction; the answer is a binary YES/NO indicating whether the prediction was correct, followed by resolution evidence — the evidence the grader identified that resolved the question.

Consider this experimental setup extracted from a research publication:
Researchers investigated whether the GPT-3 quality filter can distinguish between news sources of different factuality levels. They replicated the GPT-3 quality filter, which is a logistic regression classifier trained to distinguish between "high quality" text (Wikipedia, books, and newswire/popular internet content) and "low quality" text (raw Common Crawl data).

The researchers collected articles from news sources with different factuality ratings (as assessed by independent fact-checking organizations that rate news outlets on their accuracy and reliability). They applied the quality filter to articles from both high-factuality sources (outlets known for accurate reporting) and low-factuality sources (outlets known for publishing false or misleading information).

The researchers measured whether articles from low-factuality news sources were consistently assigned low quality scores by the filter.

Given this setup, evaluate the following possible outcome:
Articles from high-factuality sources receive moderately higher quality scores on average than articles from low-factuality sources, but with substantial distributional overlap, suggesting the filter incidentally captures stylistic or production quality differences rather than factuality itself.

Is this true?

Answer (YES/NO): NO